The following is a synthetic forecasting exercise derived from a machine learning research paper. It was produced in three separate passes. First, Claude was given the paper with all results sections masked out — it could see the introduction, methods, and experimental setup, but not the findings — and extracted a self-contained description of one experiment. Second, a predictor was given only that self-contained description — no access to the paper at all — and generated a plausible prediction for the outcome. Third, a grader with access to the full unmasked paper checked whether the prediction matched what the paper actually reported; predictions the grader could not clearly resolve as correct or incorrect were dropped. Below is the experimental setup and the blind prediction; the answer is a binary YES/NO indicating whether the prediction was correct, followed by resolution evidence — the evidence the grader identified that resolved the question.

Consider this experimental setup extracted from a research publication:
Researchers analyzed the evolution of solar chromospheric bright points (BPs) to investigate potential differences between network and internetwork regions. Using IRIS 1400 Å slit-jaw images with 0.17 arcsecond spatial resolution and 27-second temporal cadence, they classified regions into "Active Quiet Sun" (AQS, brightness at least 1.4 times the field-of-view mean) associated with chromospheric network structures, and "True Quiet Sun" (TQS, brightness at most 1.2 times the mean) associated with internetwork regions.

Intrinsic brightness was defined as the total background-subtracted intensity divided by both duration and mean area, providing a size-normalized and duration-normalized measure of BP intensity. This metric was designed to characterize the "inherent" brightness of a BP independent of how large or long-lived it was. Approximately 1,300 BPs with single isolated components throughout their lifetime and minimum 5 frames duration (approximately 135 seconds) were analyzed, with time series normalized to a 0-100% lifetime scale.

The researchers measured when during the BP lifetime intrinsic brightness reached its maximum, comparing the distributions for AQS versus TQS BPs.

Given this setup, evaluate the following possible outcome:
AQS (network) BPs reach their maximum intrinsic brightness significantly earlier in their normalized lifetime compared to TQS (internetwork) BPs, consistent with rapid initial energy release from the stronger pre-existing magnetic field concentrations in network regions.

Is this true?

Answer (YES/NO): NO